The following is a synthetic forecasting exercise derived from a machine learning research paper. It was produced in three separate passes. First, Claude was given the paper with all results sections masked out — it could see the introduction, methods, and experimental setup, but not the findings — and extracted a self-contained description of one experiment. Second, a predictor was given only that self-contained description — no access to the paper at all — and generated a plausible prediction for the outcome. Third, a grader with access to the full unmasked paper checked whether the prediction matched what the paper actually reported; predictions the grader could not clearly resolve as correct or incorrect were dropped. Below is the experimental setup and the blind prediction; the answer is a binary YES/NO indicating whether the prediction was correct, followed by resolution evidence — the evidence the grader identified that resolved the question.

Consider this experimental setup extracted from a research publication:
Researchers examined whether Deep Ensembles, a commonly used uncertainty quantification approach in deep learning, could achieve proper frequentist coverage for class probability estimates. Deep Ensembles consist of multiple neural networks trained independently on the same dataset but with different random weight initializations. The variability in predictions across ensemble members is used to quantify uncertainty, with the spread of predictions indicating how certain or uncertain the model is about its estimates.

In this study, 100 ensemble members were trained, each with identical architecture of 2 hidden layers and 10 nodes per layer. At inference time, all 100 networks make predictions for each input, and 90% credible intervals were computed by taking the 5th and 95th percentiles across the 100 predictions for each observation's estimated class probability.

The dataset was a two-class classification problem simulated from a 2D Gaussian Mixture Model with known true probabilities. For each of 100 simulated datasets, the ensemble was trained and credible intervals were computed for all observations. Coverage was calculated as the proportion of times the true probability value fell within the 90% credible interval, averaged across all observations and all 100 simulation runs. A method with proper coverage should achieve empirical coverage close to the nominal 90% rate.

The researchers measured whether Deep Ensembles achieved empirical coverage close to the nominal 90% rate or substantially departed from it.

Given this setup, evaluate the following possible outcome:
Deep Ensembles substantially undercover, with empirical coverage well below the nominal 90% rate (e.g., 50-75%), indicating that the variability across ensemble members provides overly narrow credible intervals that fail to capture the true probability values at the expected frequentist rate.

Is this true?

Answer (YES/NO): YES